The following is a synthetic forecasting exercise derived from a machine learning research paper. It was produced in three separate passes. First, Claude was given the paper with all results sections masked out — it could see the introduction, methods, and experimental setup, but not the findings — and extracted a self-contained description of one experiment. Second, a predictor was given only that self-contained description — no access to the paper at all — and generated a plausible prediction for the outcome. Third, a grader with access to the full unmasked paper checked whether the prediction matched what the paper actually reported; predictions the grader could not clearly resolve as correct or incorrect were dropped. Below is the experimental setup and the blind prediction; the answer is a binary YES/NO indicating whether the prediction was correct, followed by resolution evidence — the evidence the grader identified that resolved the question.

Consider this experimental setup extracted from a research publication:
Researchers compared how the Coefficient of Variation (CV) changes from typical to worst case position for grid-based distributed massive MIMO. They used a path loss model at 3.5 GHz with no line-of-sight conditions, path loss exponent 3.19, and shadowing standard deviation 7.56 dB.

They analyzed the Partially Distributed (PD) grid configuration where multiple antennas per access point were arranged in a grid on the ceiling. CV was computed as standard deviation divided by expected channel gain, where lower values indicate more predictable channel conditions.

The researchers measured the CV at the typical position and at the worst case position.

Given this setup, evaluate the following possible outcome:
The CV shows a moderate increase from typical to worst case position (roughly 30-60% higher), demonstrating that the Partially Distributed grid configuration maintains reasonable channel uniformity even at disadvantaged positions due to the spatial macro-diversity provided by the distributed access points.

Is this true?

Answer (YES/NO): NO